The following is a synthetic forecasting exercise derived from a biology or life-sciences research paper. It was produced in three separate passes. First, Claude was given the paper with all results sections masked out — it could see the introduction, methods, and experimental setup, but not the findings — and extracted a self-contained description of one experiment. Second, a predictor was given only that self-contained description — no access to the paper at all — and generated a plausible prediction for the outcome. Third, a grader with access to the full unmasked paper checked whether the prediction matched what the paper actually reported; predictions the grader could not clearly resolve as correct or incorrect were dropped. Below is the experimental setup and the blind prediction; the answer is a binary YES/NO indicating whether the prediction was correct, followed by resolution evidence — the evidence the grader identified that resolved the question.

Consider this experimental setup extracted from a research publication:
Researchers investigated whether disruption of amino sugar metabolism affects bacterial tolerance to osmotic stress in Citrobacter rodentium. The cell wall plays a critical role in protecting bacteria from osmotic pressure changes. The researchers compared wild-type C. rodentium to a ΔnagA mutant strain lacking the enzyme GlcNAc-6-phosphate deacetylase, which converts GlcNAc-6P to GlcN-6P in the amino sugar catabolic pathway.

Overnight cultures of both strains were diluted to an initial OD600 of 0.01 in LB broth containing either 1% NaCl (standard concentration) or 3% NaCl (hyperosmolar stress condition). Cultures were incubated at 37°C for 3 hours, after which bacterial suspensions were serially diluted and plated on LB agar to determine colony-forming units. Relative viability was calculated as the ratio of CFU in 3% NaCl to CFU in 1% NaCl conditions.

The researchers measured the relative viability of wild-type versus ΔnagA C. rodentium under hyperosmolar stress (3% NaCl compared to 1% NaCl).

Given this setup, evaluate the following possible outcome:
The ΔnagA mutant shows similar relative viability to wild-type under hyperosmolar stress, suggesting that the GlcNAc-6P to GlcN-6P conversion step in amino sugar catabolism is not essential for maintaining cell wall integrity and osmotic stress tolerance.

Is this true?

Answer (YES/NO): NO